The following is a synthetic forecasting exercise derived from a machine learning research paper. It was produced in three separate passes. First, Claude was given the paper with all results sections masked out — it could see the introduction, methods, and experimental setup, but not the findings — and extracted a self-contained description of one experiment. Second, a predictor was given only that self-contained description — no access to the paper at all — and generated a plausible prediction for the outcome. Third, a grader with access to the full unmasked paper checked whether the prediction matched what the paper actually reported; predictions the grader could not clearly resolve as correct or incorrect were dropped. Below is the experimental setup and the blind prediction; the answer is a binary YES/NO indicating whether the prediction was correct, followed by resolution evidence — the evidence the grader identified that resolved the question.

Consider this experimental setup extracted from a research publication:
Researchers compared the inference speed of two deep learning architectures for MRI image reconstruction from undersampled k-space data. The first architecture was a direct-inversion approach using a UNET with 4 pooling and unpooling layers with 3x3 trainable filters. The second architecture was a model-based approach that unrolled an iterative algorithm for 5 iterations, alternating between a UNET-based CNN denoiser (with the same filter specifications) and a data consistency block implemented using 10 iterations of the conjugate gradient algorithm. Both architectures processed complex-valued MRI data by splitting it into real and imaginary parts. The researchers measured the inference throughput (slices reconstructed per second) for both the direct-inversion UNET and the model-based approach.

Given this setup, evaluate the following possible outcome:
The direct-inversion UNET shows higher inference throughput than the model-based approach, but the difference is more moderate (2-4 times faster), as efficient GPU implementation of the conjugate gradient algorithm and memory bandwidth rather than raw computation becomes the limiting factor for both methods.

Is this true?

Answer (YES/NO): NO